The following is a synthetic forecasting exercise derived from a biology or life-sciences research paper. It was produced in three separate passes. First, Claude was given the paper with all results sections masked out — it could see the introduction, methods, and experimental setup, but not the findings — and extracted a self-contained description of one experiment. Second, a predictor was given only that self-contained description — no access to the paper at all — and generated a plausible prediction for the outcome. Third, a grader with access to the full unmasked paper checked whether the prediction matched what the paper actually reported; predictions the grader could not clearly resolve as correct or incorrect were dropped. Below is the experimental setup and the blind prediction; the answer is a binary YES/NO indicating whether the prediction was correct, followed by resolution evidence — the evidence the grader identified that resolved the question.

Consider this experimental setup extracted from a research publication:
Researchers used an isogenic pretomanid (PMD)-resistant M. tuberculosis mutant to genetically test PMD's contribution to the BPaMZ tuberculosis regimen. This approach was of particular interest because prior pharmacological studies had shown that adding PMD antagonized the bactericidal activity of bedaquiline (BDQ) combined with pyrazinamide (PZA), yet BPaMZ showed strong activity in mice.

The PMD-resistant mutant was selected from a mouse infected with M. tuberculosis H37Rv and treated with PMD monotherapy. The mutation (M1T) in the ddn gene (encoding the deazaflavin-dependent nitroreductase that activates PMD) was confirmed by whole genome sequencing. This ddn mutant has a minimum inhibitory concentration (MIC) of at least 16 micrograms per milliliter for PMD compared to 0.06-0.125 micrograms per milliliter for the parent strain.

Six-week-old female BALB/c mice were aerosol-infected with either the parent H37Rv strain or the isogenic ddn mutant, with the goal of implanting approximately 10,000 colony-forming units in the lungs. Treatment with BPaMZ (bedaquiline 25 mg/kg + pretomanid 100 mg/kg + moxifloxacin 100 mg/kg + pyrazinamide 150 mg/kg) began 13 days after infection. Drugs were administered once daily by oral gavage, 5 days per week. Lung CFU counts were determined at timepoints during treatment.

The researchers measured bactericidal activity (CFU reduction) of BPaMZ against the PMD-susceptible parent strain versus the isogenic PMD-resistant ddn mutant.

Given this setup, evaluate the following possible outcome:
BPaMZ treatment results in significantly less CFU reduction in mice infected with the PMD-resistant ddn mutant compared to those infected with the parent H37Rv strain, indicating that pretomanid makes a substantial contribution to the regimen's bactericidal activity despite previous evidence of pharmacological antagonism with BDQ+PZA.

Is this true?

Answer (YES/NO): YES